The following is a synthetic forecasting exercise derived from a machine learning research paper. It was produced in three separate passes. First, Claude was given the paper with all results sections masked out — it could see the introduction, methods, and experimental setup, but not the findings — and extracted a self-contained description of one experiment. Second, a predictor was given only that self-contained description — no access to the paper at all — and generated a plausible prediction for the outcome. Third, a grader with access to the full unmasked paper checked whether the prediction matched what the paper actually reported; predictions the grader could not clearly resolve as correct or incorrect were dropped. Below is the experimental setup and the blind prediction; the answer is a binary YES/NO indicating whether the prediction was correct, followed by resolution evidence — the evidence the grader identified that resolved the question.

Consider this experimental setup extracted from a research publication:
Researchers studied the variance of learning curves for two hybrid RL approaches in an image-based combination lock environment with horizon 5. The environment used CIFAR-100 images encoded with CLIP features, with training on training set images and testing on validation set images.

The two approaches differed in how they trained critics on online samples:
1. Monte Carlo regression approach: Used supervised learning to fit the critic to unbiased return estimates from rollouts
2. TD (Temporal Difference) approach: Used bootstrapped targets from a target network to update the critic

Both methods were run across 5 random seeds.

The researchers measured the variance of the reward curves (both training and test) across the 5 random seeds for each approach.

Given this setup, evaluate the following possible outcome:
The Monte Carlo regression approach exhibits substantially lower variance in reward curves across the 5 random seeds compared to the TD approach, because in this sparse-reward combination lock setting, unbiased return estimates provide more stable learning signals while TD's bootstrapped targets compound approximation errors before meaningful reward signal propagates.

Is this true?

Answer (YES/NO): YES